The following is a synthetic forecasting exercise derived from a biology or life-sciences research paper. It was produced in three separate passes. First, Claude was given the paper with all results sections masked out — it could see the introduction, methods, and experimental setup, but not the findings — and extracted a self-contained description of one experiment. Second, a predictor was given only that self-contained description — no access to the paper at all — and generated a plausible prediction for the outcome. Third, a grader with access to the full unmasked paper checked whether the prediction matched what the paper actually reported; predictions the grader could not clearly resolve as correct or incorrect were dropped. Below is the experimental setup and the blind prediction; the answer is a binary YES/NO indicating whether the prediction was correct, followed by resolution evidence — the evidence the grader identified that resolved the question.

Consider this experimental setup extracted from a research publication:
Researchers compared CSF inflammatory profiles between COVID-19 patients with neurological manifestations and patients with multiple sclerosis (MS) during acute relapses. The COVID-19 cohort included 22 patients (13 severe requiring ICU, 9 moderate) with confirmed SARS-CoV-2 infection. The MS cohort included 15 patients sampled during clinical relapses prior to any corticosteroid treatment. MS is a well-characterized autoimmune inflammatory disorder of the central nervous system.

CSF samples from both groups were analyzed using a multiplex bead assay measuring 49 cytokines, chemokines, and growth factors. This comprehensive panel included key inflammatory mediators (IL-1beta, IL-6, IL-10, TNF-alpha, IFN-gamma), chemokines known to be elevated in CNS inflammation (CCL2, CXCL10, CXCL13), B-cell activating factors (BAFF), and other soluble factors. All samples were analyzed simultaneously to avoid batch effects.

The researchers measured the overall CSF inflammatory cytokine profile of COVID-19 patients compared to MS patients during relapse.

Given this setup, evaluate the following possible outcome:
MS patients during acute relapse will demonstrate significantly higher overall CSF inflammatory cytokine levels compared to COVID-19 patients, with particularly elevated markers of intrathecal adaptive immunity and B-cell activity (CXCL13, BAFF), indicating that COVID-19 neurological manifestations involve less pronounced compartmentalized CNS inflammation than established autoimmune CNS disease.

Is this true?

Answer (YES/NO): NO